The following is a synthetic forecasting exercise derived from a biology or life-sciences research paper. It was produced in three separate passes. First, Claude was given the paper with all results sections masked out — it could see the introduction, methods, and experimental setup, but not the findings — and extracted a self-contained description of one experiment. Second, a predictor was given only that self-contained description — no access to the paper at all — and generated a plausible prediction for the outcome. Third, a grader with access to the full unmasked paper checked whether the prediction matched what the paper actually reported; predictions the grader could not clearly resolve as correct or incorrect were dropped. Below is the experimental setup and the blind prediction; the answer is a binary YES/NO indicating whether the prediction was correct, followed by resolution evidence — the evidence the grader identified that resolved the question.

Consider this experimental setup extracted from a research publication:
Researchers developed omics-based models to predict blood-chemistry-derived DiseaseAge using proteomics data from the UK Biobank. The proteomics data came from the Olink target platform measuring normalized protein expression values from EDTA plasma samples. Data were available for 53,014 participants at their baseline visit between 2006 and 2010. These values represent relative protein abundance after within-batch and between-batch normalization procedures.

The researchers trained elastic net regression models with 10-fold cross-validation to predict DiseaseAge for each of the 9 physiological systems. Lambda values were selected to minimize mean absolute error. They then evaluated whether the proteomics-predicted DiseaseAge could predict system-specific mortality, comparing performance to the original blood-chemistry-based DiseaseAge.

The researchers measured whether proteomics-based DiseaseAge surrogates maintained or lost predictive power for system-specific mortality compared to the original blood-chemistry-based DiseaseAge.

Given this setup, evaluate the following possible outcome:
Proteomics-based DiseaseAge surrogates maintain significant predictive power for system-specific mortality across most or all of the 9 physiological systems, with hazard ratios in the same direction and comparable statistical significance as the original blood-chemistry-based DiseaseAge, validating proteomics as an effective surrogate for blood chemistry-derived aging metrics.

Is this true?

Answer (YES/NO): NO